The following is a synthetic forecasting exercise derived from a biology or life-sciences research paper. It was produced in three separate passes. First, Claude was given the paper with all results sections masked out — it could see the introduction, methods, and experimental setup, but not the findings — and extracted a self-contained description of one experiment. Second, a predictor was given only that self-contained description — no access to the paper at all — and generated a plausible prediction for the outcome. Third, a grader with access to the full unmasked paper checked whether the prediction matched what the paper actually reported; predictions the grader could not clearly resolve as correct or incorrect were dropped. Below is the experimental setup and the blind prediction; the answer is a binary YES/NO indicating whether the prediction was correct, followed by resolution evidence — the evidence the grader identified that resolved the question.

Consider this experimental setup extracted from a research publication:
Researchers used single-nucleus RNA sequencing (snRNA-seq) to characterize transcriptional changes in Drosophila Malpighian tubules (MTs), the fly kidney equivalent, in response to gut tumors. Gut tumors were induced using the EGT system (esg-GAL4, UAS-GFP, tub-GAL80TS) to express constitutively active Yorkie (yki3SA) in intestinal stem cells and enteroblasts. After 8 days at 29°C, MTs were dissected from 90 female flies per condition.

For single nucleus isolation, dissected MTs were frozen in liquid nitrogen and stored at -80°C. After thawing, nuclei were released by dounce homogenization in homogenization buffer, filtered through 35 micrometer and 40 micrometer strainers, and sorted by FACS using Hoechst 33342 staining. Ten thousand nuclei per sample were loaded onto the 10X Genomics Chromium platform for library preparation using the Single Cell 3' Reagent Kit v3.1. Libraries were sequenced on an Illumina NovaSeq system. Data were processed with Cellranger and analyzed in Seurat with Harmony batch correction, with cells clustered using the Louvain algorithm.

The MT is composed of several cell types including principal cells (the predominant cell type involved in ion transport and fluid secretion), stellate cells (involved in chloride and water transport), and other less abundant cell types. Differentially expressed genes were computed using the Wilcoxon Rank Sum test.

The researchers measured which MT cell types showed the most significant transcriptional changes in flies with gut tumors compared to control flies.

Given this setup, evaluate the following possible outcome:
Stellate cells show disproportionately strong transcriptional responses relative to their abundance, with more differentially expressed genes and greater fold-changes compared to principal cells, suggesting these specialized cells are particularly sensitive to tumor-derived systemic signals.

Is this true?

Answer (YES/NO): NO